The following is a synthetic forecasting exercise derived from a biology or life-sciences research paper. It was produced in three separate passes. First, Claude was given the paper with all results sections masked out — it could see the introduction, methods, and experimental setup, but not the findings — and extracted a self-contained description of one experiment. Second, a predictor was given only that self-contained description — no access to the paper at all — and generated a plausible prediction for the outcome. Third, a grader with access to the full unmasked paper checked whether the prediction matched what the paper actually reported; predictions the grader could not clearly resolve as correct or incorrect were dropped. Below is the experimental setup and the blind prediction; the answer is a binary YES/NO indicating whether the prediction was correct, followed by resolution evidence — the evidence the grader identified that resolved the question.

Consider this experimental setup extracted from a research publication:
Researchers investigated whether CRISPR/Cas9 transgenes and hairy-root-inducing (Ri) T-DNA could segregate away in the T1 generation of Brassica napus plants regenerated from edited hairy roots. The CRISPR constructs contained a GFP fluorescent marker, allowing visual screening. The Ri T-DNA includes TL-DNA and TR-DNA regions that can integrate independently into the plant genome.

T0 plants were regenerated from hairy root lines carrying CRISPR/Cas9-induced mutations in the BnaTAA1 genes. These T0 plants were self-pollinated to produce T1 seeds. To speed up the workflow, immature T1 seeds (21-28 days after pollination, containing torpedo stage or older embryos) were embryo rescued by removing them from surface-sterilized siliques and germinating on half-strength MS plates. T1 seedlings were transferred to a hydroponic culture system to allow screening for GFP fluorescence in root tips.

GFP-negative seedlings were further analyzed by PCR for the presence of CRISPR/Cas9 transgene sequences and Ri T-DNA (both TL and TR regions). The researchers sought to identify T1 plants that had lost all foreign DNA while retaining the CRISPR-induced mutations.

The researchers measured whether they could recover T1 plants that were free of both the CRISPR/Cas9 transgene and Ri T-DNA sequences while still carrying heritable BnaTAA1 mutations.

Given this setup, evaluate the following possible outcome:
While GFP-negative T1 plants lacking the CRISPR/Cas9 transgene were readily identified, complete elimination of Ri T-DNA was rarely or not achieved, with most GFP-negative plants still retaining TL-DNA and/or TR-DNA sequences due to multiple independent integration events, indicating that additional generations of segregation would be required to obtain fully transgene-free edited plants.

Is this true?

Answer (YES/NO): NO